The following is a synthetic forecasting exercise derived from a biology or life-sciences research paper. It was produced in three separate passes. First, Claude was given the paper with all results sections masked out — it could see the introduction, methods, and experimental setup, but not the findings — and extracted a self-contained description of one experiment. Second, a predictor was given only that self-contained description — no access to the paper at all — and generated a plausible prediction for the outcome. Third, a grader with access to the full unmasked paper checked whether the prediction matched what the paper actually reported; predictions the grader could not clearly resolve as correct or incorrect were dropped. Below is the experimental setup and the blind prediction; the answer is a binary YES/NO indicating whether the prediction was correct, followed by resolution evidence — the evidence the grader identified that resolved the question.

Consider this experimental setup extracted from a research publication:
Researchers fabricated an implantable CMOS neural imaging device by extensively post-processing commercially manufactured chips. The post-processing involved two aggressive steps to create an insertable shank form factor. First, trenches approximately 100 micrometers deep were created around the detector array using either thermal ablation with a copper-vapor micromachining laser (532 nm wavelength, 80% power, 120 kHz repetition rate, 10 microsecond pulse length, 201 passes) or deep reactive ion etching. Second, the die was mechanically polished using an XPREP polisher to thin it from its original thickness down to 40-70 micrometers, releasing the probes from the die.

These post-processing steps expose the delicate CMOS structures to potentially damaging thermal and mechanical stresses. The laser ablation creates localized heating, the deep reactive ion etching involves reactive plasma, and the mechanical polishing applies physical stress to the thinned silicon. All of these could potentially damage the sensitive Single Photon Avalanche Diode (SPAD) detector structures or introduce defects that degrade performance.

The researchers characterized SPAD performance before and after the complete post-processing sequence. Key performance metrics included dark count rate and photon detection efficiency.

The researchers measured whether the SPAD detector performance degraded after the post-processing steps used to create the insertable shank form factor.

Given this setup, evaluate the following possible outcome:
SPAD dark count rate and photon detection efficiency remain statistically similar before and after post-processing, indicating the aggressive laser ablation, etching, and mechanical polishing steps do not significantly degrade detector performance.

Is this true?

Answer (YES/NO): YES